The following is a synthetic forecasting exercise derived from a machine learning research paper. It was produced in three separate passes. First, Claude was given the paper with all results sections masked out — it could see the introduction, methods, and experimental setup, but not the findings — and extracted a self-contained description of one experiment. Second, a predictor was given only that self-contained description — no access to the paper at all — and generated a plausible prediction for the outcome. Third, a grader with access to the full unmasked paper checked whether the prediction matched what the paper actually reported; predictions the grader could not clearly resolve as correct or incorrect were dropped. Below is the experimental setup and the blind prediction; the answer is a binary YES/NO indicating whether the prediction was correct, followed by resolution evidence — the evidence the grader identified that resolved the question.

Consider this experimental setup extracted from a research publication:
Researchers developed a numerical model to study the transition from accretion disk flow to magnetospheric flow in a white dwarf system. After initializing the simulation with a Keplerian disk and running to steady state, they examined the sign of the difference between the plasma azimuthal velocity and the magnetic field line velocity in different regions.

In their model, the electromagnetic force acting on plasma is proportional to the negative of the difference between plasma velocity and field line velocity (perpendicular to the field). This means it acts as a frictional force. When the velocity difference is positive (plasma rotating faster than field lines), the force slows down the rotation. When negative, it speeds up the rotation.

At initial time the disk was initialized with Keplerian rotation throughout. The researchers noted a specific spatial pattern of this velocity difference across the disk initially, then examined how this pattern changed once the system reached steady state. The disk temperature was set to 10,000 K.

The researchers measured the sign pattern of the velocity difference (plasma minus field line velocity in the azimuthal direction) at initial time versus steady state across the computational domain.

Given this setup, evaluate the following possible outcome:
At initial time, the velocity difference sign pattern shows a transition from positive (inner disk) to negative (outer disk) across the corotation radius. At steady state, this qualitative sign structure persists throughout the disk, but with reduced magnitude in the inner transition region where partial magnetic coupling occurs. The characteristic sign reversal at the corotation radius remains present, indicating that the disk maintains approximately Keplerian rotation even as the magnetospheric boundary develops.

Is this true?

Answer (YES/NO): NO